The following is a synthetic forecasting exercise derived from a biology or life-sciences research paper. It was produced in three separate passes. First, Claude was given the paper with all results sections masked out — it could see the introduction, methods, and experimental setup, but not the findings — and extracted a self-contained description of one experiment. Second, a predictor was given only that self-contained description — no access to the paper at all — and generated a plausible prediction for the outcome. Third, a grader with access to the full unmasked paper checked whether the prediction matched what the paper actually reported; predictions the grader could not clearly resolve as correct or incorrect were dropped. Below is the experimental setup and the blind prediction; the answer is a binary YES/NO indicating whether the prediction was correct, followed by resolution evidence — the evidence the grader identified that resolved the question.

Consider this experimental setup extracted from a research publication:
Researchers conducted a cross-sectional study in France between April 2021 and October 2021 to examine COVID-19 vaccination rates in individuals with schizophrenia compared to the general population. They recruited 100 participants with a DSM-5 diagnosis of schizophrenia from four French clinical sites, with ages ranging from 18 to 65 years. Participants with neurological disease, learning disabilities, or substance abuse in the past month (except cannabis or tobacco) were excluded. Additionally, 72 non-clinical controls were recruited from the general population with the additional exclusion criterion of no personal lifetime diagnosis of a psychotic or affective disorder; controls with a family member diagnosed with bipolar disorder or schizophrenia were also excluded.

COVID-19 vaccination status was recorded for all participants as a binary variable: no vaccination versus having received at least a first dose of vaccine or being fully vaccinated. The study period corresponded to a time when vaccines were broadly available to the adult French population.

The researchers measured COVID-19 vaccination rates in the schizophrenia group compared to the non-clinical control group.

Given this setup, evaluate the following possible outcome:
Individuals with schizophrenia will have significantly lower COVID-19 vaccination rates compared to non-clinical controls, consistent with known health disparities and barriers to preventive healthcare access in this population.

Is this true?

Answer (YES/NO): NO